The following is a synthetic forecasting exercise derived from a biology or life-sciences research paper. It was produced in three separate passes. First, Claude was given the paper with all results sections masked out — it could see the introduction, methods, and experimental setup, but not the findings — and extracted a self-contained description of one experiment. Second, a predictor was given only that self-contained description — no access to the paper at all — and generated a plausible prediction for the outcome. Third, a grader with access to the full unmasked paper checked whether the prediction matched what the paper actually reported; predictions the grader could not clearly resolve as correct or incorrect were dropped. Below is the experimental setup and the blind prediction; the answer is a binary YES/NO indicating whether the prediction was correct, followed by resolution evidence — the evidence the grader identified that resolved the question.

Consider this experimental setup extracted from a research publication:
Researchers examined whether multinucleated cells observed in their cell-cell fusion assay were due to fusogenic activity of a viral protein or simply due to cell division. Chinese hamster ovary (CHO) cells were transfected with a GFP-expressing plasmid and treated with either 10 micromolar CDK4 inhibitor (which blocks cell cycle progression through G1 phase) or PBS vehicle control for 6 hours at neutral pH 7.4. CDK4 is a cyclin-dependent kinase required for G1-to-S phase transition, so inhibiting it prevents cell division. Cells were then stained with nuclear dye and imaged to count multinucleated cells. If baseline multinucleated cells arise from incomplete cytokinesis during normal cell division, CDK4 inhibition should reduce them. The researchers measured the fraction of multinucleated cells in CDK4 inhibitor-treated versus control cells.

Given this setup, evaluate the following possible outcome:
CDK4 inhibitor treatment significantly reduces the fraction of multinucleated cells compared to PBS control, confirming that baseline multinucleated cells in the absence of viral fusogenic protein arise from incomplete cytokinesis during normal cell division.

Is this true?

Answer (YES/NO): NO